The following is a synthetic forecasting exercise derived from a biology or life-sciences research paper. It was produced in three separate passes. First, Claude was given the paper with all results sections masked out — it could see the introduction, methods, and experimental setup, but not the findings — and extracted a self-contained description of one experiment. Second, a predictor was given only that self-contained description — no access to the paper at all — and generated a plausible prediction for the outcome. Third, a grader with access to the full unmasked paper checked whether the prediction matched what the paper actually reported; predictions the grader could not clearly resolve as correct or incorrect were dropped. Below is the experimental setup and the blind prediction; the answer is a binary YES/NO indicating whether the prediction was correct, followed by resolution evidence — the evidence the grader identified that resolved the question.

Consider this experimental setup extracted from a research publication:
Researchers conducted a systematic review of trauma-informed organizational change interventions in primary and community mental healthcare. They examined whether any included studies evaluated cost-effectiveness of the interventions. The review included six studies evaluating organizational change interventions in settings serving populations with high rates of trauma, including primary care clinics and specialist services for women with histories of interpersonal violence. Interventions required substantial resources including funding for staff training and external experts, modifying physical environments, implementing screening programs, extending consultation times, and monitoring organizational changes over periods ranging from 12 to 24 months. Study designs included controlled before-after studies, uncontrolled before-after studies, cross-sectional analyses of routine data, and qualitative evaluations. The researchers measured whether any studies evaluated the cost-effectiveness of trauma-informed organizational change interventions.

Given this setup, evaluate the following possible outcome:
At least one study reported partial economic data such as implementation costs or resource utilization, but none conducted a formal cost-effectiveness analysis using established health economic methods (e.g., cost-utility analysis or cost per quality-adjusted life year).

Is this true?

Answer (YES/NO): NO